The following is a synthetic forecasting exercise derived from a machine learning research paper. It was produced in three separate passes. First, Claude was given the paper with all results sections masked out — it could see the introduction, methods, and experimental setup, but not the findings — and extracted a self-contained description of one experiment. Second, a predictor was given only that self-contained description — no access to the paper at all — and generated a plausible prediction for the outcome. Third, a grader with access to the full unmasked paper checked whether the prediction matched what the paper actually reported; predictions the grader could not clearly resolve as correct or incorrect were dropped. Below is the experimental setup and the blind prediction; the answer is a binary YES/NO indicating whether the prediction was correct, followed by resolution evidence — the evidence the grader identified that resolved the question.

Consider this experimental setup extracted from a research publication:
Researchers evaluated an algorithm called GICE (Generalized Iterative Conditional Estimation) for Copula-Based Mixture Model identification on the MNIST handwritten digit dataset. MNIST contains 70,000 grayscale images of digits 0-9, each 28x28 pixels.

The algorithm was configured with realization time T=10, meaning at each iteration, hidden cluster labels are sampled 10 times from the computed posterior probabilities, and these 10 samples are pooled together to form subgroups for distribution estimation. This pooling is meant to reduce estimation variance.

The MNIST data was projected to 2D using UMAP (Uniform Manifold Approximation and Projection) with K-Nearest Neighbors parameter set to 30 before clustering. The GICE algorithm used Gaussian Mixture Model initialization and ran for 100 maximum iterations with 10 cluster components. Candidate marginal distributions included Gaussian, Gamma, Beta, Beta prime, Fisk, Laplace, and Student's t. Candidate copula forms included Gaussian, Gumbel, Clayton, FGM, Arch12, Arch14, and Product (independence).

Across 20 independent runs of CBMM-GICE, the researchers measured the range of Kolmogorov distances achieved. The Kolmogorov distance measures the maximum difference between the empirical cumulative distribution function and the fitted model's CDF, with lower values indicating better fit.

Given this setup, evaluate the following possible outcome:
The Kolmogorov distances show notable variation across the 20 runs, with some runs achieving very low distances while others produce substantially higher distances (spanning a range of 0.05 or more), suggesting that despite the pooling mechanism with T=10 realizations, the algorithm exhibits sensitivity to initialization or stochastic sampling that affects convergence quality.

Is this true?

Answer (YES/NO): NO